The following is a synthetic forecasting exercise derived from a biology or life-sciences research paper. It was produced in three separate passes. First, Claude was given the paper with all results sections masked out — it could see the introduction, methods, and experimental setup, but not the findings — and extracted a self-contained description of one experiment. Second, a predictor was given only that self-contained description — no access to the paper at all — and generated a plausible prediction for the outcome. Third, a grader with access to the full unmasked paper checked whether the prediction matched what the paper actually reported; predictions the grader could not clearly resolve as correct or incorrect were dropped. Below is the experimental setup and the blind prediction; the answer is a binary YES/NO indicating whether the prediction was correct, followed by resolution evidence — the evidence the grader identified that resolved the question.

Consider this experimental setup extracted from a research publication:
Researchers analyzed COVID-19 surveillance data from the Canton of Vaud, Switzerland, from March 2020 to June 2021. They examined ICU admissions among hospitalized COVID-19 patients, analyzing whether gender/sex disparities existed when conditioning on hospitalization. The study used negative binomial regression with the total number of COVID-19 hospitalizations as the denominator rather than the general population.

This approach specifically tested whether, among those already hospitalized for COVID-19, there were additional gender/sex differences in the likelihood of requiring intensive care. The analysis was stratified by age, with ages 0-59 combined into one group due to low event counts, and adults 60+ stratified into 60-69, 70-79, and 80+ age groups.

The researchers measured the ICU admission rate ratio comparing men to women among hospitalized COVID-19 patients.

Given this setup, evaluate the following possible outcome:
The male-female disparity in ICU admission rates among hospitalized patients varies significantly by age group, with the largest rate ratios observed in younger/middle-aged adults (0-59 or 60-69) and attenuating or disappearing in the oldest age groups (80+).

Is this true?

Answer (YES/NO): NO